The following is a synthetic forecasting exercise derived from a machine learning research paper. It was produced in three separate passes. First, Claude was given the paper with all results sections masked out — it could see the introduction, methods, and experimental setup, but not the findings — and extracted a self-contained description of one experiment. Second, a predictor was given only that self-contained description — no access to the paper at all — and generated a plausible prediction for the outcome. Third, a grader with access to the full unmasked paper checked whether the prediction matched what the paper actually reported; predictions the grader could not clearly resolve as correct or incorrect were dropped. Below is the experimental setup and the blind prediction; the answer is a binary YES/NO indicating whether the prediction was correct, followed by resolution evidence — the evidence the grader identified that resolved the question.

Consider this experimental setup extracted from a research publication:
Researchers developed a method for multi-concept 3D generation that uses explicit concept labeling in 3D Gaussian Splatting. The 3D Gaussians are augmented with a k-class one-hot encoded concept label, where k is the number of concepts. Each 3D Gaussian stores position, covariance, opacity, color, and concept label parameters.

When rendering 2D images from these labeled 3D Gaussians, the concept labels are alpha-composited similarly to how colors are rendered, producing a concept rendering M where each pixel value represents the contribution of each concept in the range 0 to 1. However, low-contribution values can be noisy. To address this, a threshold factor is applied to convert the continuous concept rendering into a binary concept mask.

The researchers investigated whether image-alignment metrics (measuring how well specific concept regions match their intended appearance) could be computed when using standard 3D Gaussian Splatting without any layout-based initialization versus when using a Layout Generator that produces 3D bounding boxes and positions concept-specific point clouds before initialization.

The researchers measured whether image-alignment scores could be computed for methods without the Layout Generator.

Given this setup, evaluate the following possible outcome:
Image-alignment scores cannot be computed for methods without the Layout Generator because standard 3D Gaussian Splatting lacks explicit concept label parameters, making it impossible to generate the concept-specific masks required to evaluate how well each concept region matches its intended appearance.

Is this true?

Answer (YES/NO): YES